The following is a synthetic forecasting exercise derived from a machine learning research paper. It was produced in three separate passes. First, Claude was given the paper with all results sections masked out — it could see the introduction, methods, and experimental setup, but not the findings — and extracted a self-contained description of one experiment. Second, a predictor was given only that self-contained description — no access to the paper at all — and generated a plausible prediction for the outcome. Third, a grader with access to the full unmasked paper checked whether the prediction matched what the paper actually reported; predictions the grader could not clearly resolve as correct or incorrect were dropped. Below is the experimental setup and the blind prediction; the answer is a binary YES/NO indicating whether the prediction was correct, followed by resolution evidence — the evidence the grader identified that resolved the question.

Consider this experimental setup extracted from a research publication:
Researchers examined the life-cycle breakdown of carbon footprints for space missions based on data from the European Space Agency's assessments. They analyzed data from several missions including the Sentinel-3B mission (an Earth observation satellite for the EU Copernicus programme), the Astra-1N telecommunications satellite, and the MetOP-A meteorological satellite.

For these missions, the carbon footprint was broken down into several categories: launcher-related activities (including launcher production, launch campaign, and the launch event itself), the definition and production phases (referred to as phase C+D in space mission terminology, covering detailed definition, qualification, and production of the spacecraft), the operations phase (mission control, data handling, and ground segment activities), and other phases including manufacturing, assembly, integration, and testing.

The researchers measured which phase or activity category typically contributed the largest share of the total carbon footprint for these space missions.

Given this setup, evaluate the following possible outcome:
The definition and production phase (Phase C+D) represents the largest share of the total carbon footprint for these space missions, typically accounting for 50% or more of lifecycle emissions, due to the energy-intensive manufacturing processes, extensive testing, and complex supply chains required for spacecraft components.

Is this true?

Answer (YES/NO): NO